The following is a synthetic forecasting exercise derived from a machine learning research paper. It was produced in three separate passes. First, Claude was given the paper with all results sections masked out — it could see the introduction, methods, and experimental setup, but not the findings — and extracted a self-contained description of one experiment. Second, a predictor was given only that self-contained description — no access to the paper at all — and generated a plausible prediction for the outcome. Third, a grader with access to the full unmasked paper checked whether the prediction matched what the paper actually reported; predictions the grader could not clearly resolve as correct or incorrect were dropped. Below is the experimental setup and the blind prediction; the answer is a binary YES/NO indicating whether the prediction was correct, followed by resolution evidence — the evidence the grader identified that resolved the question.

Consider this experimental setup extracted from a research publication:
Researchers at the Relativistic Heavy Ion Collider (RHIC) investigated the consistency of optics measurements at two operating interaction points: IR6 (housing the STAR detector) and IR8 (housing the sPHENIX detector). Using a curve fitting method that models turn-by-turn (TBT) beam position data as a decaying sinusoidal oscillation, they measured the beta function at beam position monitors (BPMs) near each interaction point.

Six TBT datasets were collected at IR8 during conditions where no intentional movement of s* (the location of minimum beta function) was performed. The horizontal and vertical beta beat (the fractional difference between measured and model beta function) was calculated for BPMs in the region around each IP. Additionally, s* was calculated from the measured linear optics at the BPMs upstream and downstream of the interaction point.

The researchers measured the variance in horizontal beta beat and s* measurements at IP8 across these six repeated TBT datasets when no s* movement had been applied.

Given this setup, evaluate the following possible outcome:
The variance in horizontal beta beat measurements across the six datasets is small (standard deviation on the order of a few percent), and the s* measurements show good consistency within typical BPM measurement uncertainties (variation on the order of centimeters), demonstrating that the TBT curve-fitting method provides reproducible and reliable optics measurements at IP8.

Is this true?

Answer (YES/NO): NO